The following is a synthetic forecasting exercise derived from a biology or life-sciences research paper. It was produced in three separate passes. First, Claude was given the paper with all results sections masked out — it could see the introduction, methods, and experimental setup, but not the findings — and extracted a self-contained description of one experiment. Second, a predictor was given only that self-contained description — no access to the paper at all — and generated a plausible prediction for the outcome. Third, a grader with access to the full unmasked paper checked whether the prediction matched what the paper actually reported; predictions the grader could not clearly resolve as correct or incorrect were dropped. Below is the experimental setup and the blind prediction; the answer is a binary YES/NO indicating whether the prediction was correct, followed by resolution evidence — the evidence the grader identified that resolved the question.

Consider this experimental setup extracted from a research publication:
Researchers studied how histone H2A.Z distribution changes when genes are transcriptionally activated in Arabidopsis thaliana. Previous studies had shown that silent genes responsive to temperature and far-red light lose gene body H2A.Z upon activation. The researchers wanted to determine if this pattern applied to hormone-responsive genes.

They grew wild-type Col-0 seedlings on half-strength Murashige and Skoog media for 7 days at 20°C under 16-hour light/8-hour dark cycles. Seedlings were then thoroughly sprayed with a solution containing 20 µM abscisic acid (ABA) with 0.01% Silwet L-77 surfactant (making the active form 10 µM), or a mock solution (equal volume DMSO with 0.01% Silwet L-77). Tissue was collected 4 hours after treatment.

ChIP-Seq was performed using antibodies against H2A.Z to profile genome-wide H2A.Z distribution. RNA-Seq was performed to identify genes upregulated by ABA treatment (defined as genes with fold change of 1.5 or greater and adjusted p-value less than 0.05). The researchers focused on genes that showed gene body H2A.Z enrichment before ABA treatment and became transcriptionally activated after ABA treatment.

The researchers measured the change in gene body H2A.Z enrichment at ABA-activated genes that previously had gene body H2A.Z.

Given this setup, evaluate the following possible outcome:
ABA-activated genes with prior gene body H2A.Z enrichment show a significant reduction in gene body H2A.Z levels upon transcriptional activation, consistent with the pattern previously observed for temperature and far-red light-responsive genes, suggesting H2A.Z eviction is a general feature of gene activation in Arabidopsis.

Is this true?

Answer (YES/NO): NO